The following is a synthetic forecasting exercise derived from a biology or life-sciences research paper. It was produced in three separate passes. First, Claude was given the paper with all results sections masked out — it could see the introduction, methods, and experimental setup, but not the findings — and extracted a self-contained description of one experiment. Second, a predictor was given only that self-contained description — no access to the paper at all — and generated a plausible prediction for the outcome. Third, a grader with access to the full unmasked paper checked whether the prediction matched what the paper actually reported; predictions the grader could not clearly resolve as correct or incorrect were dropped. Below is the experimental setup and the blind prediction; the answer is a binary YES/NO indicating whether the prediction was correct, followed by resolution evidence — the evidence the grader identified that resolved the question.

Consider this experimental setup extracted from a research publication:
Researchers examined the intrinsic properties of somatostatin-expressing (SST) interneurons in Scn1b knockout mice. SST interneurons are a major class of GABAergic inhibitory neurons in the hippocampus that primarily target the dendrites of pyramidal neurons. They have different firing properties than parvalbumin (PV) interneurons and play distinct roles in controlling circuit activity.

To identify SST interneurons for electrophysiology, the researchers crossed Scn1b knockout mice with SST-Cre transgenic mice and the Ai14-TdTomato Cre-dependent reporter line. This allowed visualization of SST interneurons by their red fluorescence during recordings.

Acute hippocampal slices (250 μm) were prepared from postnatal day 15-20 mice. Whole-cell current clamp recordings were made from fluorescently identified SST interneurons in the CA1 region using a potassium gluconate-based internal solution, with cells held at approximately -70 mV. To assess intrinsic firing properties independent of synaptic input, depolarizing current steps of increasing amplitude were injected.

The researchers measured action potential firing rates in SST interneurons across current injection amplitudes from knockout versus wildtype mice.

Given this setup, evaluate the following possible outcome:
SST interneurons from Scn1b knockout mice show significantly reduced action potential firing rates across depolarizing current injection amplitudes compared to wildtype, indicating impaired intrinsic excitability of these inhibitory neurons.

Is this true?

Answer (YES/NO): NO